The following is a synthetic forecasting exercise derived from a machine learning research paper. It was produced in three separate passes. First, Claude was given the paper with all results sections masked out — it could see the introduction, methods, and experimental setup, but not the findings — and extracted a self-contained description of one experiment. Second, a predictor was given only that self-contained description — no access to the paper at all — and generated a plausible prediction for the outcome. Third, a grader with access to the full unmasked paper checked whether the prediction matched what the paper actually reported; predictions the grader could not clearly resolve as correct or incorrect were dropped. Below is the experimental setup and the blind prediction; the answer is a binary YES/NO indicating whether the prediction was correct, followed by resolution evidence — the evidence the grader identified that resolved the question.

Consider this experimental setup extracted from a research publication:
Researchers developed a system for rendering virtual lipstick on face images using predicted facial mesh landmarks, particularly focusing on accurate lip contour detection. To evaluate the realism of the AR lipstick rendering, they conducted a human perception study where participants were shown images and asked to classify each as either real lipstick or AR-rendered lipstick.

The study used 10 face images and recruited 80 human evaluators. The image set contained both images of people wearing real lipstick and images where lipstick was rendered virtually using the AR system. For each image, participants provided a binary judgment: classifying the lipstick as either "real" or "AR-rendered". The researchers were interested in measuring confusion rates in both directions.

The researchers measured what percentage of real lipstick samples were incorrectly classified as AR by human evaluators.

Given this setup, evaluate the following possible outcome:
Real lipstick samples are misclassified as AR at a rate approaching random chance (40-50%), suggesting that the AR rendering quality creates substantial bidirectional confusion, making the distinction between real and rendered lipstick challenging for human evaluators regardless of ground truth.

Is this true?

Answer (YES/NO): NO